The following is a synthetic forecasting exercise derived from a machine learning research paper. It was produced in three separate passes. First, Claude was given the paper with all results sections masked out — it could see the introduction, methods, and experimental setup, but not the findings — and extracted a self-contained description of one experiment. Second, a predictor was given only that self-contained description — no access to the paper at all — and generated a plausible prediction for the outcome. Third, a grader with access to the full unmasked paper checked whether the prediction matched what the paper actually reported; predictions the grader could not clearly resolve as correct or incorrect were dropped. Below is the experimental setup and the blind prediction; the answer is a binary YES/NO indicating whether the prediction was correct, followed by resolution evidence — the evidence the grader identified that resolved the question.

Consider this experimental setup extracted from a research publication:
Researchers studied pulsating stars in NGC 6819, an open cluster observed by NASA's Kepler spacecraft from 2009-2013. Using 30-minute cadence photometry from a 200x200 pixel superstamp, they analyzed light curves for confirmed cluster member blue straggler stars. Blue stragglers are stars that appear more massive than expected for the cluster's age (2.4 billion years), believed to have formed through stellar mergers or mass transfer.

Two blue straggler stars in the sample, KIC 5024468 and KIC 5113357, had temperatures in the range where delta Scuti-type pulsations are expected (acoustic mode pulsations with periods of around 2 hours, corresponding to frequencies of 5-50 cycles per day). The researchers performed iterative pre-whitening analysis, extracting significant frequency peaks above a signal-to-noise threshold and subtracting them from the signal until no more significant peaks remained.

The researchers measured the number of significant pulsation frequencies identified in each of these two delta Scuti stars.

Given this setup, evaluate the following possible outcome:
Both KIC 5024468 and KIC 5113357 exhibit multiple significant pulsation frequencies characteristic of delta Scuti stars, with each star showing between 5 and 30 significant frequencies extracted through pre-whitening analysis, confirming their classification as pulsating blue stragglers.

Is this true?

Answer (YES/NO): NO